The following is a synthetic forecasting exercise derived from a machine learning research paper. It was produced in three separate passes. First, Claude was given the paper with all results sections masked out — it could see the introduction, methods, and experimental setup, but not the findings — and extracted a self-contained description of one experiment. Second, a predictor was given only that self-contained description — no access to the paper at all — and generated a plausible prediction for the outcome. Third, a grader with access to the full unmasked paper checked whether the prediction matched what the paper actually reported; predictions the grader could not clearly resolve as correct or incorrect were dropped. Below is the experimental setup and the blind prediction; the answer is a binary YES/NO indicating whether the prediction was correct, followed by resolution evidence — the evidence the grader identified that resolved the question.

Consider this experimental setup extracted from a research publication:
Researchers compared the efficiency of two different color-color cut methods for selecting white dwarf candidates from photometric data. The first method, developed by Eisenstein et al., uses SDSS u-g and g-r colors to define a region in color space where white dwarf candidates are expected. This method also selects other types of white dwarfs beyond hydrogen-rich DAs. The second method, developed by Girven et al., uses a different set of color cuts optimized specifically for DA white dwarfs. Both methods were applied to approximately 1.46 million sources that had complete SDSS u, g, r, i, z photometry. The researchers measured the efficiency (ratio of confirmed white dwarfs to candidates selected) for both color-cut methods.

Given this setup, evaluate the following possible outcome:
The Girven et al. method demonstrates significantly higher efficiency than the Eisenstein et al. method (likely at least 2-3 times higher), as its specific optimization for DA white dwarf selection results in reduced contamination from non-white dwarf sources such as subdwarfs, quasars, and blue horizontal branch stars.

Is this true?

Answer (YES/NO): YES